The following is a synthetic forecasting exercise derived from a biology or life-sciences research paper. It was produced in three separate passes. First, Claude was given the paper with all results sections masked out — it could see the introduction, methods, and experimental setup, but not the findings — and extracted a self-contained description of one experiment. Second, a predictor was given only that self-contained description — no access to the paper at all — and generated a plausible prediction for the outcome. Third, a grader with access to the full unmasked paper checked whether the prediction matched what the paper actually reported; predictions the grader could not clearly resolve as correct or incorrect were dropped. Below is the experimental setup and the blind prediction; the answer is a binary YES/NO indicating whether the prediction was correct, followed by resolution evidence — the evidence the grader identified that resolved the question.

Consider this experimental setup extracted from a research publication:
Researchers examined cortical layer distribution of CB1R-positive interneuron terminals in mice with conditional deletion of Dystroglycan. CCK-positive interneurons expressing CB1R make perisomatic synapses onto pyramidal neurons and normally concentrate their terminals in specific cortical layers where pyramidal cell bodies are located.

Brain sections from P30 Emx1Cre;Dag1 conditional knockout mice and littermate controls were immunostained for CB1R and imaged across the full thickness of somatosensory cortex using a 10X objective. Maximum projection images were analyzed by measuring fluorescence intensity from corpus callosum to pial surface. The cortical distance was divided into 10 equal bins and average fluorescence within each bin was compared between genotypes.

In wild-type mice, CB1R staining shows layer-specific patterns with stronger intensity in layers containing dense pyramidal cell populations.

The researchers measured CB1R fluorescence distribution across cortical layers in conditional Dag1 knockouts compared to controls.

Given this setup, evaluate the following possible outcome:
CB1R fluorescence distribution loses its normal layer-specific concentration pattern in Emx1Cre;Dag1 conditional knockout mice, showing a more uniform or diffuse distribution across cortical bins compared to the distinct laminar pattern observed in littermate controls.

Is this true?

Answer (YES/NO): NO